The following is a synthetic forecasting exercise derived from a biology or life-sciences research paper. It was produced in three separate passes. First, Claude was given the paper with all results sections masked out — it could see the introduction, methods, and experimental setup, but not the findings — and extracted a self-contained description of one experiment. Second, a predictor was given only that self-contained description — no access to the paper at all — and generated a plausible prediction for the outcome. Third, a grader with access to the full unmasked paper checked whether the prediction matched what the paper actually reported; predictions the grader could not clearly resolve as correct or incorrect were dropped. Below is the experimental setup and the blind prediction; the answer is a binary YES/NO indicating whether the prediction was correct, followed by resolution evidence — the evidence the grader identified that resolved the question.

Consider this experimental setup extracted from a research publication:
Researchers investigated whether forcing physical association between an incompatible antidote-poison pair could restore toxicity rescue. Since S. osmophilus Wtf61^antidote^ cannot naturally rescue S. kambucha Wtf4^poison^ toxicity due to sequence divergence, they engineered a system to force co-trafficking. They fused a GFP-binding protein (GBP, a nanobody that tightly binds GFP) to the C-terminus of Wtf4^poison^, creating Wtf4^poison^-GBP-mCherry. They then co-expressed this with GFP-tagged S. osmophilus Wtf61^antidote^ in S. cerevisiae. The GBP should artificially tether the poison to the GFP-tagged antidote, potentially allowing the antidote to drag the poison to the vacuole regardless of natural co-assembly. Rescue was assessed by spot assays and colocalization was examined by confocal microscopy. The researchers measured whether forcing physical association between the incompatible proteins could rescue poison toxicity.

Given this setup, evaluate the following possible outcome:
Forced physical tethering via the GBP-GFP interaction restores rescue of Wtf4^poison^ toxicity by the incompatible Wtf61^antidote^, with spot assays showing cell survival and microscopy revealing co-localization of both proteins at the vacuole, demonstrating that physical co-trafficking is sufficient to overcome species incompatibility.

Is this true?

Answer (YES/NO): NO